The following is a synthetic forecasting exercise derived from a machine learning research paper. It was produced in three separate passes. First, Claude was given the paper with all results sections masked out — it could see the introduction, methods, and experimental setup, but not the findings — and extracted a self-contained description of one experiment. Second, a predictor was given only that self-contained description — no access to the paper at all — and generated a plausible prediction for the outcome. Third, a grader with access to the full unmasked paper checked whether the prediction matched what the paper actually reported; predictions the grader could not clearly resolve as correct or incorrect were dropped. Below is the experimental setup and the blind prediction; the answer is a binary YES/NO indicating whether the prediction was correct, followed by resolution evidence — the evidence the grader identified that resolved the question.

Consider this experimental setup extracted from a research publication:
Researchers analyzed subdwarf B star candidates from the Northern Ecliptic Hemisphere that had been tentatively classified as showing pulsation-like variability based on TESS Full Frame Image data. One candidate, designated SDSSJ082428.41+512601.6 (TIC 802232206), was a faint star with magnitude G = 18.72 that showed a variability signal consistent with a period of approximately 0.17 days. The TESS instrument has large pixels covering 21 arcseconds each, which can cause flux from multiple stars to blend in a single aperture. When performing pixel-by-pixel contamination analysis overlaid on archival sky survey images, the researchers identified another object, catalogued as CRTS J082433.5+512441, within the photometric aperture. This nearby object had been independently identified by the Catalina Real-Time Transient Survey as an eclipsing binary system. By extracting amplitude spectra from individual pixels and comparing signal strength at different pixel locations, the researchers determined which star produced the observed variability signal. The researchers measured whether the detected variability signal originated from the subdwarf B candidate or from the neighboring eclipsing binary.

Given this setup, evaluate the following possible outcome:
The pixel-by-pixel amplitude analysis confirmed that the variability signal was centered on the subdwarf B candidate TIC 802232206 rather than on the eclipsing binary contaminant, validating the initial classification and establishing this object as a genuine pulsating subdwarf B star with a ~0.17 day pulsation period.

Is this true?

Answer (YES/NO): NO